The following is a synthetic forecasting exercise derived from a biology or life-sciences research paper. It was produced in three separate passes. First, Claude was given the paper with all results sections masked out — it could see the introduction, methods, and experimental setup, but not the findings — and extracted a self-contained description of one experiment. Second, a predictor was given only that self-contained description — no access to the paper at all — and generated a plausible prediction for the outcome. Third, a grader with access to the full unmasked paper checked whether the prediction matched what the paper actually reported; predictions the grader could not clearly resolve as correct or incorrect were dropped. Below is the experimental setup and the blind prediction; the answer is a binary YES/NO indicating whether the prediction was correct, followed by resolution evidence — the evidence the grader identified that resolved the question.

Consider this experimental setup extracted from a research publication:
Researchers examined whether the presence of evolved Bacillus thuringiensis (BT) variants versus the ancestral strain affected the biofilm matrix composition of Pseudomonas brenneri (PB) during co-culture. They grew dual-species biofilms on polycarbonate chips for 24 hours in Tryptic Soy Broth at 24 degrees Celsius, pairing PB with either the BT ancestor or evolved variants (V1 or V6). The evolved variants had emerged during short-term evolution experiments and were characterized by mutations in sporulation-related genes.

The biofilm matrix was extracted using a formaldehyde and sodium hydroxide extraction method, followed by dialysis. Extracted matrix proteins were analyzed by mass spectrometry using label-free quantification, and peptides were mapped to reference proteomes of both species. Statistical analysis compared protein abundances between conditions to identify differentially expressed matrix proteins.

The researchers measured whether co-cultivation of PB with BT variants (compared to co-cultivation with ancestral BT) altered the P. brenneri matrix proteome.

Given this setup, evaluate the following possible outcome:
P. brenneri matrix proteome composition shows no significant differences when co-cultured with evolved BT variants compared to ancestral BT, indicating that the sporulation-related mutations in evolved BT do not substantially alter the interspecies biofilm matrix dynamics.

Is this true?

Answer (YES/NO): YES